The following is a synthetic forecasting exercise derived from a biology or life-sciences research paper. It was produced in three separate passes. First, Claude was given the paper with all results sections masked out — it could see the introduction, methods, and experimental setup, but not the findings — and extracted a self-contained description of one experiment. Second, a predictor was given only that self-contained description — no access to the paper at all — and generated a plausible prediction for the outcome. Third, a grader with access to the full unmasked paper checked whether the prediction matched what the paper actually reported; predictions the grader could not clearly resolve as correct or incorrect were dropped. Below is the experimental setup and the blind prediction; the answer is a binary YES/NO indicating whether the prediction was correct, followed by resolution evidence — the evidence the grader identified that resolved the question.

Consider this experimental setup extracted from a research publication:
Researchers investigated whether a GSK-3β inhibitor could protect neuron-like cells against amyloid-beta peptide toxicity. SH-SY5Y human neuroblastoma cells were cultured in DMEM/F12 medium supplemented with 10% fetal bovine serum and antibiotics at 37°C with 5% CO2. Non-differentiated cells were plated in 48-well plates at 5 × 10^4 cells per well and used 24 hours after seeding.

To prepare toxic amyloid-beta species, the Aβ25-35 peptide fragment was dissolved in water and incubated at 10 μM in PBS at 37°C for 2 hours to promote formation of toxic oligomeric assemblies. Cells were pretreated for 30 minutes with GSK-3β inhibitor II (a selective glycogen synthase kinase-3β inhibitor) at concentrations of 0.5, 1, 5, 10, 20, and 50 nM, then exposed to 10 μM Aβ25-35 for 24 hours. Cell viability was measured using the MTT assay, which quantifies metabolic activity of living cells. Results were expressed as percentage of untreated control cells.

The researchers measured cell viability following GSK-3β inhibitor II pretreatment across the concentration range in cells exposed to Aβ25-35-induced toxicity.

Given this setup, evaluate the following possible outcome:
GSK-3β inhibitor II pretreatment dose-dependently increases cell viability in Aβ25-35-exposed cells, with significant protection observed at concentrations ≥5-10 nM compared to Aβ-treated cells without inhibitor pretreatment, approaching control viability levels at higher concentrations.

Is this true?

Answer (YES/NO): NO